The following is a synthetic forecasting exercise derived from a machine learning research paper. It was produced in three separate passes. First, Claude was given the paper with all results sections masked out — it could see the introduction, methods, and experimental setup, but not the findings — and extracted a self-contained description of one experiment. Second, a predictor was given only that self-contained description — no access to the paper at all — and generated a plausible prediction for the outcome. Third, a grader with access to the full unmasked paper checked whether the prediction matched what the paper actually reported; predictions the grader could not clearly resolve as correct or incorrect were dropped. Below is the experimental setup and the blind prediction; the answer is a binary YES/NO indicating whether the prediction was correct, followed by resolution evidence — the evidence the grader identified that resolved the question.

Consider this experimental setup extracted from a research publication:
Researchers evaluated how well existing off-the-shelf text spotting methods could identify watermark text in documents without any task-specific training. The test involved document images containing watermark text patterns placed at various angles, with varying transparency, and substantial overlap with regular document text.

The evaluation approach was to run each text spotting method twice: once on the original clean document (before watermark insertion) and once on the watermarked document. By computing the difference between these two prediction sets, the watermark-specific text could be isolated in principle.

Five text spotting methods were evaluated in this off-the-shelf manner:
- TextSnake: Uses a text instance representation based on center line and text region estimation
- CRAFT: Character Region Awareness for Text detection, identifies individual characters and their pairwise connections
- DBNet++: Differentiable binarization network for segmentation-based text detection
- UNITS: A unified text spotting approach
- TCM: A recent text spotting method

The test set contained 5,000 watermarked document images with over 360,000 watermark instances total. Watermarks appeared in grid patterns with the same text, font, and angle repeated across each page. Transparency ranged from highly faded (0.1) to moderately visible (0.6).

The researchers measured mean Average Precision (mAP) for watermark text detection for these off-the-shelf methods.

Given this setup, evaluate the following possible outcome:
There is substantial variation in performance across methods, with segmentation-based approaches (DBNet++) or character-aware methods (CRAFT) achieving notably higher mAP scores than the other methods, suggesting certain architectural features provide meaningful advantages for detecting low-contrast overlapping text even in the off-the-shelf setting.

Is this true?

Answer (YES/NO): NO